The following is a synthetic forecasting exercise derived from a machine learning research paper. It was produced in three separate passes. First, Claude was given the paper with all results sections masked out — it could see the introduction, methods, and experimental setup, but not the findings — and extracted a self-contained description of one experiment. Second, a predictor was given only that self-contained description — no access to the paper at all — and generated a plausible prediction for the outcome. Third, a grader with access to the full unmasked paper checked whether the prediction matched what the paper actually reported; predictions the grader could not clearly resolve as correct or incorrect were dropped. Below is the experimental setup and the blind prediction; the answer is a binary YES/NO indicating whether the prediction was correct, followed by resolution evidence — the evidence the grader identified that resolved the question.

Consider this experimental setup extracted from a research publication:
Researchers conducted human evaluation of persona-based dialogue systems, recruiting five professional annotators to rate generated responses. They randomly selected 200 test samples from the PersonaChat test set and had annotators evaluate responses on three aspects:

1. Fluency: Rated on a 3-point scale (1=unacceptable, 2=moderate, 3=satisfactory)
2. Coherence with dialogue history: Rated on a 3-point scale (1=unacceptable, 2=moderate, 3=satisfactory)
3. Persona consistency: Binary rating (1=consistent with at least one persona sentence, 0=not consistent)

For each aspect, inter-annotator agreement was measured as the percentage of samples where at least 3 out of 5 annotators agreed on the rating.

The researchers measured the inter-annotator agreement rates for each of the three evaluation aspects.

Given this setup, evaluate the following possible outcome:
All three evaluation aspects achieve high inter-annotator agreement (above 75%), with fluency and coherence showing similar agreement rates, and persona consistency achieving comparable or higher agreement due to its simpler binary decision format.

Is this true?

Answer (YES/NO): NO